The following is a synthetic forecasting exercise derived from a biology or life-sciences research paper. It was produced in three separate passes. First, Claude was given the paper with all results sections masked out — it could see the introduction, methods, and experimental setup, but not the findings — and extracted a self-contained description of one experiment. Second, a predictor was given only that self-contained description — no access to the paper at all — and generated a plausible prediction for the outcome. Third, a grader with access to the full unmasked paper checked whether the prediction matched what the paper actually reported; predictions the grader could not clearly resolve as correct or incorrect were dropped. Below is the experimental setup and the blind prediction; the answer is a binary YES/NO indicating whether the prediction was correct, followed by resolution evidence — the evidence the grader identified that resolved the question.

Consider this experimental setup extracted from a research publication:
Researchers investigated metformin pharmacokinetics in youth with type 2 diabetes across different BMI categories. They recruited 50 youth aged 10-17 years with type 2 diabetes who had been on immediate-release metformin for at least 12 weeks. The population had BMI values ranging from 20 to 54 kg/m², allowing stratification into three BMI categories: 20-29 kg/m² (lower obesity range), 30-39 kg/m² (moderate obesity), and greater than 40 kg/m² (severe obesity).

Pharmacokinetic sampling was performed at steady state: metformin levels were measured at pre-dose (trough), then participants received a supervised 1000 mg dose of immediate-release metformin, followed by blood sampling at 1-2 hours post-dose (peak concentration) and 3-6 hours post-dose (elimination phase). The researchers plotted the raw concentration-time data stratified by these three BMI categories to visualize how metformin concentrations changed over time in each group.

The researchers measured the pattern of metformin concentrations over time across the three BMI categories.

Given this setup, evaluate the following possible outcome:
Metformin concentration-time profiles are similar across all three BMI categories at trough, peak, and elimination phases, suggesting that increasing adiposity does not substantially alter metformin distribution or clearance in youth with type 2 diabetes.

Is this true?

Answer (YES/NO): NO